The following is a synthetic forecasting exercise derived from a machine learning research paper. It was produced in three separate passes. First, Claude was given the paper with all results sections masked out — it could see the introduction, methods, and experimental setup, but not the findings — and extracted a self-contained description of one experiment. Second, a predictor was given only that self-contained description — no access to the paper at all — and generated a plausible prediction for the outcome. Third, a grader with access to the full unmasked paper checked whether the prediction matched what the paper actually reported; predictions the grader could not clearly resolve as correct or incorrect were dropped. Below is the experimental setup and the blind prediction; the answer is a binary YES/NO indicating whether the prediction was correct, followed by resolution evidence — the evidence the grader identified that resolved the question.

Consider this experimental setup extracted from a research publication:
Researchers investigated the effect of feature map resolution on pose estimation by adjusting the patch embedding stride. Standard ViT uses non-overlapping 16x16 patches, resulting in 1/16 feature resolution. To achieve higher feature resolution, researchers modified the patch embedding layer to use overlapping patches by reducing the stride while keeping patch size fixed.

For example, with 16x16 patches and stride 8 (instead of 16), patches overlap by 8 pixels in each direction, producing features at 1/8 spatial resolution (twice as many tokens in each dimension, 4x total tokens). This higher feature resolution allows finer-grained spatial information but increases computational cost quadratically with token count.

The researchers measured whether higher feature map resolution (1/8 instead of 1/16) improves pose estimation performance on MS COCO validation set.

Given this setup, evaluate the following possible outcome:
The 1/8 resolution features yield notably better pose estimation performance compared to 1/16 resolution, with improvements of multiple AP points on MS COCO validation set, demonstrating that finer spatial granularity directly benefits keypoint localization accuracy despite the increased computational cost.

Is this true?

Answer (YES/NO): NO